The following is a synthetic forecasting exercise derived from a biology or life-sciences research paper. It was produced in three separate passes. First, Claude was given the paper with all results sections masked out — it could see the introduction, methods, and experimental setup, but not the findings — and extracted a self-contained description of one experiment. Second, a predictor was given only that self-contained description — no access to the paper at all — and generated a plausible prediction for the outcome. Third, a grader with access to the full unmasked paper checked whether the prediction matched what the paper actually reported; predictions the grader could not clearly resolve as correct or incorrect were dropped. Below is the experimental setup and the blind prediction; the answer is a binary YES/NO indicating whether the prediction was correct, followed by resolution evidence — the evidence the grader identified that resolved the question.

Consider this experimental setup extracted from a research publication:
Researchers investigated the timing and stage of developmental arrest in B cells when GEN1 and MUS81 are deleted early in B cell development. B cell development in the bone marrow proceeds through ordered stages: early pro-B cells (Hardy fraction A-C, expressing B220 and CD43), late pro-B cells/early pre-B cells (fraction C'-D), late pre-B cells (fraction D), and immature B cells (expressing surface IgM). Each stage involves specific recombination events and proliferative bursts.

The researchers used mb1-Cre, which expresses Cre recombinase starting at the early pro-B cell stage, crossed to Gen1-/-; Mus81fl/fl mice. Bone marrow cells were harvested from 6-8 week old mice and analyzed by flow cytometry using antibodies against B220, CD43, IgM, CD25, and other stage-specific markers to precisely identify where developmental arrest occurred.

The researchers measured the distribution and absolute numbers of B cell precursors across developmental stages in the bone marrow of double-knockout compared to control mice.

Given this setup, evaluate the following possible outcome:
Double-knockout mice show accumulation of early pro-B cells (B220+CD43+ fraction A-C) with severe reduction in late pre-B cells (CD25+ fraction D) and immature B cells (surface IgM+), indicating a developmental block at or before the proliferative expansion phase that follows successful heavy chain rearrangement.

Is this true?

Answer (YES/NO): NO